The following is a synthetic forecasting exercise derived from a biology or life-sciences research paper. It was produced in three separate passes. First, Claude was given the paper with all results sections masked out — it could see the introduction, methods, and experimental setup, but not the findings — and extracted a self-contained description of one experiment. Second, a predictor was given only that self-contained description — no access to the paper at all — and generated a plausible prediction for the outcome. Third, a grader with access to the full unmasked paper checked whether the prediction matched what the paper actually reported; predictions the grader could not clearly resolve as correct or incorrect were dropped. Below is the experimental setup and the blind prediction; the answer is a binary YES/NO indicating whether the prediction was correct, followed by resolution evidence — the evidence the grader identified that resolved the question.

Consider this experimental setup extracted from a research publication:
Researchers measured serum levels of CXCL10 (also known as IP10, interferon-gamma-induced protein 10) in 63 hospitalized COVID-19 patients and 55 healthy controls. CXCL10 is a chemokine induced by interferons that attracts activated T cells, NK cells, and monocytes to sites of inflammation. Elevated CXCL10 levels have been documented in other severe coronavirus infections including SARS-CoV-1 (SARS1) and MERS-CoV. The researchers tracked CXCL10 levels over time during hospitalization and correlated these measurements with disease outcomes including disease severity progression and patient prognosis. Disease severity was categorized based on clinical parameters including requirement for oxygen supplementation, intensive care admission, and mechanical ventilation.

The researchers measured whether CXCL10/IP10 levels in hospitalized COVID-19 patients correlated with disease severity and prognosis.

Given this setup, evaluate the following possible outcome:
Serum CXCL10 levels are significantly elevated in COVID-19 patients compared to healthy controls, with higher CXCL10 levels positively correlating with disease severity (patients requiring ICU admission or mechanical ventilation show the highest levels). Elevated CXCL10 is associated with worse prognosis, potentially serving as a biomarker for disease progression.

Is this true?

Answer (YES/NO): YES